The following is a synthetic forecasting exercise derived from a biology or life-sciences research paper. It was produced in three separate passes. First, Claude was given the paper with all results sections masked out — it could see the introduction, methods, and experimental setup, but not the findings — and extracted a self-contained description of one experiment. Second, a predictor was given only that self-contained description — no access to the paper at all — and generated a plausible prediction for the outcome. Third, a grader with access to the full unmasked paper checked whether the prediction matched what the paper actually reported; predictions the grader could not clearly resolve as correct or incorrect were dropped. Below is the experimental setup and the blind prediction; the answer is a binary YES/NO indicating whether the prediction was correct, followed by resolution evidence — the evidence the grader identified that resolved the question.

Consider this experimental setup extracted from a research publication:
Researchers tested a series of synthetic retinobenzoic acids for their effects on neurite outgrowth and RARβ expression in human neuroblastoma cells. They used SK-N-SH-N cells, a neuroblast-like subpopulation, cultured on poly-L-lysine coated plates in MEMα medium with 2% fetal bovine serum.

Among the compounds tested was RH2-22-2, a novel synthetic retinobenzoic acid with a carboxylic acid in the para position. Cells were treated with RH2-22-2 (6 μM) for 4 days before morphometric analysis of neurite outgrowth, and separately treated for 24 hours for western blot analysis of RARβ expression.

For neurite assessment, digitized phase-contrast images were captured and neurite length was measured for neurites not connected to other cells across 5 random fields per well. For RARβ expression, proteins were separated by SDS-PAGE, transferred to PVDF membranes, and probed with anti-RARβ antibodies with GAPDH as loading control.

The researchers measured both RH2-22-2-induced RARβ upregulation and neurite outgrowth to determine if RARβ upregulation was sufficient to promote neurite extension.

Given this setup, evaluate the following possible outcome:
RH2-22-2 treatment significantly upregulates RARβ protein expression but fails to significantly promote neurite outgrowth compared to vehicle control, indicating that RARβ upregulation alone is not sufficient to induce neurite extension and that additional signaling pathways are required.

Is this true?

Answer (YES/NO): YES